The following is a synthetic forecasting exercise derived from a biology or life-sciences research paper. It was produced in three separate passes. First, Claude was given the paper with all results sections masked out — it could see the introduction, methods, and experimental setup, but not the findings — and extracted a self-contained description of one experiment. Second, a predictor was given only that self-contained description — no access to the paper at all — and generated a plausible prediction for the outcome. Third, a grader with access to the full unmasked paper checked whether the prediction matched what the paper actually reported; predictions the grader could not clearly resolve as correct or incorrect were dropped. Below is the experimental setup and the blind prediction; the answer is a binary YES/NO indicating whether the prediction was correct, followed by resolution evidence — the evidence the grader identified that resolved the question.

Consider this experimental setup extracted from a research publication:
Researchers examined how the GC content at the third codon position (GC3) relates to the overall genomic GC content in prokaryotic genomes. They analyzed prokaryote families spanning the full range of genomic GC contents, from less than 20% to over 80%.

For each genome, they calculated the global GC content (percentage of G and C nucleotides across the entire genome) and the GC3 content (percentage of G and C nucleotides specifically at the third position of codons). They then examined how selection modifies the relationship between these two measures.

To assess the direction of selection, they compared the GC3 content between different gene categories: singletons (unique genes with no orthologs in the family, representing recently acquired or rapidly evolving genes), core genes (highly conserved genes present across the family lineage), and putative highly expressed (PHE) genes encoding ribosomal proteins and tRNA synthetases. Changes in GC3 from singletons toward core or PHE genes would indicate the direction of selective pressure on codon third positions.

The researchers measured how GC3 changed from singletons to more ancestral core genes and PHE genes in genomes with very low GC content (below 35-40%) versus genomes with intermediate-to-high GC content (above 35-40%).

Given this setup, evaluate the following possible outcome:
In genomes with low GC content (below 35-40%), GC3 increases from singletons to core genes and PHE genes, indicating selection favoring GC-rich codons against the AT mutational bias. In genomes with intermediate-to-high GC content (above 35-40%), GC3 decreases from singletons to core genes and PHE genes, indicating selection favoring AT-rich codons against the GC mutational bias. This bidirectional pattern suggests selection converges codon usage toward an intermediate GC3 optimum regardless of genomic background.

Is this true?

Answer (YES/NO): NO